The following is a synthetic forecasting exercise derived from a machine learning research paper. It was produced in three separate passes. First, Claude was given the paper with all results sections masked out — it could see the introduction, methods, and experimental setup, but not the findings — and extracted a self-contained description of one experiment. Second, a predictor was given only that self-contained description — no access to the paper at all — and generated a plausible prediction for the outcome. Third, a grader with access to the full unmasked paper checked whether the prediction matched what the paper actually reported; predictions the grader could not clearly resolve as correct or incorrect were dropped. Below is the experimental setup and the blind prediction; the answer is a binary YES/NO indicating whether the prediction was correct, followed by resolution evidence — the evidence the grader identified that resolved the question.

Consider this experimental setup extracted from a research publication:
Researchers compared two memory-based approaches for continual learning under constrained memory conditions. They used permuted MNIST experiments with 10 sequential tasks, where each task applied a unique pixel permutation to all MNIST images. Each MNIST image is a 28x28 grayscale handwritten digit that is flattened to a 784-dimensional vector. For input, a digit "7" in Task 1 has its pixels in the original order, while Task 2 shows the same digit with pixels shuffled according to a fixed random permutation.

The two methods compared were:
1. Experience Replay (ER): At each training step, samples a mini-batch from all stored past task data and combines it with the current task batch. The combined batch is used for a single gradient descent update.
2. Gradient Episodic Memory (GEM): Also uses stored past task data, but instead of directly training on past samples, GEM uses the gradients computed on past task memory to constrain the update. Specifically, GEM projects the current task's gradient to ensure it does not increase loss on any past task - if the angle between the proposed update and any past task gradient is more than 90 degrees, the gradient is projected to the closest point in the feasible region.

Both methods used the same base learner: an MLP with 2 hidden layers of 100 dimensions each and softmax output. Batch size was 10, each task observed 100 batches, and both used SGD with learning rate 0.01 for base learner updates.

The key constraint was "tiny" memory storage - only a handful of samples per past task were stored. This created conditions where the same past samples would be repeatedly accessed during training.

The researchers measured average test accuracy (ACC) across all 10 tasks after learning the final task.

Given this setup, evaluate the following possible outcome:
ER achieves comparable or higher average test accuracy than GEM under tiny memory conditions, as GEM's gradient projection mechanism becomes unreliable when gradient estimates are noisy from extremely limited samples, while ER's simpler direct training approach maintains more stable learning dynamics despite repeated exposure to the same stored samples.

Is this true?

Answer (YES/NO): NO